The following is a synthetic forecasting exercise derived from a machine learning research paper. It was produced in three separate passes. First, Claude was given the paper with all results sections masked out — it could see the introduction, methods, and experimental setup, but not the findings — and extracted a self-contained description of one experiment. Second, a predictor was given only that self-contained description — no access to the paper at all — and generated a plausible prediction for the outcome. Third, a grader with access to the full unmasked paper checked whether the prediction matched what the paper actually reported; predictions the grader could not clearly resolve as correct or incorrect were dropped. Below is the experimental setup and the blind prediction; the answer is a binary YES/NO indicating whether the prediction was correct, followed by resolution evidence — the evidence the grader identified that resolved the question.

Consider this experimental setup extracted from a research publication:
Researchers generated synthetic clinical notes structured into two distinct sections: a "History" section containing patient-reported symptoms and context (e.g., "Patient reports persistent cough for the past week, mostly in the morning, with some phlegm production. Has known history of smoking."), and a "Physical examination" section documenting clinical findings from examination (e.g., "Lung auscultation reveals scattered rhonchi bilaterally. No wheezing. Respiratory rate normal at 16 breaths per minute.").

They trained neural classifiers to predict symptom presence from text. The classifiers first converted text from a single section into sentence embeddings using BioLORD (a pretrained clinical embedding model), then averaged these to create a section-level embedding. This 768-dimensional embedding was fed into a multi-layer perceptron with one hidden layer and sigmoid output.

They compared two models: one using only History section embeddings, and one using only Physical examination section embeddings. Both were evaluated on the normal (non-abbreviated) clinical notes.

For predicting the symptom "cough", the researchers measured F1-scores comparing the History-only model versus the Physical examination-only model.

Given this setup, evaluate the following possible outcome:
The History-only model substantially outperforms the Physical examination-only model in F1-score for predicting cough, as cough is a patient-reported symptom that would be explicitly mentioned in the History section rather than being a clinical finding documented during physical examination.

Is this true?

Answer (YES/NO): YES